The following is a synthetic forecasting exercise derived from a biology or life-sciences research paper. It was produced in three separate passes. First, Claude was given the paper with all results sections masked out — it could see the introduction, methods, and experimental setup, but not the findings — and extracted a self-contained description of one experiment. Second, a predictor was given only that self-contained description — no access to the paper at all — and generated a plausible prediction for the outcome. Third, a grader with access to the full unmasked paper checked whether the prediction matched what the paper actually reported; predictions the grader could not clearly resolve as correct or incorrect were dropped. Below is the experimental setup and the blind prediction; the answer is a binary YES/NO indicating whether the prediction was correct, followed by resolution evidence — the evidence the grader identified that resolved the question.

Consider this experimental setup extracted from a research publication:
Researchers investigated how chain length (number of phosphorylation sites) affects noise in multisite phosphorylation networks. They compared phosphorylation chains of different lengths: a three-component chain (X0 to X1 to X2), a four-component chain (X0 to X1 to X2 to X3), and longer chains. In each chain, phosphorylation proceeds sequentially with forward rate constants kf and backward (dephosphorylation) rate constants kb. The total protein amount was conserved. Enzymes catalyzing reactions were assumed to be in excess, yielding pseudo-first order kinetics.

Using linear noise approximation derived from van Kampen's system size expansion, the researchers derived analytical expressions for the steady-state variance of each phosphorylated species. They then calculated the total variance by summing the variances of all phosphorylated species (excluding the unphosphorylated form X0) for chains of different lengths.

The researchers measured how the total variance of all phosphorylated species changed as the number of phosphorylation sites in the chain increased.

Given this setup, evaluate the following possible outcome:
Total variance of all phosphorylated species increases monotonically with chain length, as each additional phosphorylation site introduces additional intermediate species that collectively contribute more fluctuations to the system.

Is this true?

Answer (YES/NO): YES